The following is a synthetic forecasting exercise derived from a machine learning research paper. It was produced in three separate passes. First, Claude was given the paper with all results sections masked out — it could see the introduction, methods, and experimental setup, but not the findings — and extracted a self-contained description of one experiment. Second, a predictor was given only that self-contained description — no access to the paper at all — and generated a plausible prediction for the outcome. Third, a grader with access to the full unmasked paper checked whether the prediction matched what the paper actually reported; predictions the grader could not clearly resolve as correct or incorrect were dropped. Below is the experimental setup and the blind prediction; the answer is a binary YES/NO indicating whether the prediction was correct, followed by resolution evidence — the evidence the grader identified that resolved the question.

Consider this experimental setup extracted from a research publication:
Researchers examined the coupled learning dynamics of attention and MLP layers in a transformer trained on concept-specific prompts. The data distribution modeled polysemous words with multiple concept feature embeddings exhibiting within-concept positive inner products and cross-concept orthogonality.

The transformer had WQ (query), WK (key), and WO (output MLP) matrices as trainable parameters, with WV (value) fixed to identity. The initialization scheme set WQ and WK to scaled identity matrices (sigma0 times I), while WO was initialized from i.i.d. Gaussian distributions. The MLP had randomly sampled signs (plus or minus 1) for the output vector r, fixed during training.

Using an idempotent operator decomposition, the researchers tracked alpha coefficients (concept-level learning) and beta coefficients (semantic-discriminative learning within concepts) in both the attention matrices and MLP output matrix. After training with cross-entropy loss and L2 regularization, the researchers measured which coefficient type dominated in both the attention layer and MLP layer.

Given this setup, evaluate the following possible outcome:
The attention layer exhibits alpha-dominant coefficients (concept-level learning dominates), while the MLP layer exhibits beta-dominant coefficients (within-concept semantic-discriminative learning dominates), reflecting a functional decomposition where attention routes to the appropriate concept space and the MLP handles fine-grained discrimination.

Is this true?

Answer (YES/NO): NO